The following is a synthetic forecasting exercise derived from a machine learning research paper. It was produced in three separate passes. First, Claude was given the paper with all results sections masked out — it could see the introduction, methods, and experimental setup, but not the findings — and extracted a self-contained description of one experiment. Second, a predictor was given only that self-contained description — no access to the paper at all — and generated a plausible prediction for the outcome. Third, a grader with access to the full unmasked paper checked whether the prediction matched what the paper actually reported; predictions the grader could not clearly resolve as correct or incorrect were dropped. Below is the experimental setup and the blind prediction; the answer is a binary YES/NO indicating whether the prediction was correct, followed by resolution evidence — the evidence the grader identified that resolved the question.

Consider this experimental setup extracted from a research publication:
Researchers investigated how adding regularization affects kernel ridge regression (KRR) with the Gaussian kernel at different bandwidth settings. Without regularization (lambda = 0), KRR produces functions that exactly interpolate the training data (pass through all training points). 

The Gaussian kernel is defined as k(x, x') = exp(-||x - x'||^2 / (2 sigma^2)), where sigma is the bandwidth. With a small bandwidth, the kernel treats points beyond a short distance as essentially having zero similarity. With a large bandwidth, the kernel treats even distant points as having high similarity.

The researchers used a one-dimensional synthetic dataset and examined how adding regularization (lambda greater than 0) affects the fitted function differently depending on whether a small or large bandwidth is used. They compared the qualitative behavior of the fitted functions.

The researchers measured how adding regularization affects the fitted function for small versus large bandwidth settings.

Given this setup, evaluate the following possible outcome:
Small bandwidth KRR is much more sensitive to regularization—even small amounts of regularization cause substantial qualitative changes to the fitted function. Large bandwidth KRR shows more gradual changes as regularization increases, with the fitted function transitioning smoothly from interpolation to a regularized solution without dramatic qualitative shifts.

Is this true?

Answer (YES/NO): NO